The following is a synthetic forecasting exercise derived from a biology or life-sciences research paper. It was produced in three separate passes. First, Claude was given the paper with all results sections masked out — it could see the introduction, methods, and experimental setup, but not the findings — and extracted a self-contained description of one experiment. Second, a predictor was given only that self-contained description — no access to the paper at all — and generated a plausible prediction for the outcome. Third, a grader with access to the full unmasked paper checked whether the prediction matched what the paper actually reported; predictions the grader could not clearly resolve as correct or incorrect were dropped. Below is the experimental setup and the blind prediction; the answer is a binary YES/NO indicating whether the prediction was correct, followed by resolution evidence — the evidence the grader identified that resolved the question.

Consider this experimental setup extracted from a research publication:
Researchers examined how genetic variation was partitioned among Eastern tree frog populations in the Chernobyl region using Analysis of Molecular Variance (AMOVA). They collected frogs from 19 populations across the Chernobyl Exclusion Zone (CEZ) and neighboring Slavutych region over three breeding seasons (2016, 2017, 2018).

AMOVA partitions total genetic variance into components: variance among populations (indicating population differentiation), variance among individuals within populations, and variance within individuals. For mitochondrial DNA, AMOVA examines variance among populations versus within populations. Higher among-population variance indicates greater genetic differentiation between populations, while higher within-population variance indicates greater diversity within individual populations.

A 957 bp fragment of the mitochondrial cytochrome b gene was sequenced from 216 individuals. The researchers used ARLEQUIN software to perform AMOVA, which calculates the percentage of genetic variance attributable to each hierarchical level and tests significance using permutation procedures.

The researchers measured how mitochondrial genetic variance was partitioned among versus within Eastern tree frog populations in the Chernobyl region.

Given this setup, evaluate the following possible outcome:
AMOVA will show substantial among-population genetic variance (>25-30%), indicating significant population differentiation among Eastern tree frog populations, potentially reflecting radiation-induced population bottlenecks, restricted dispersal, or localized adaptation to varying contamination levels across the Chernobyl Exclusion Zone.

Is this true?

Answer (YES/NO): NO